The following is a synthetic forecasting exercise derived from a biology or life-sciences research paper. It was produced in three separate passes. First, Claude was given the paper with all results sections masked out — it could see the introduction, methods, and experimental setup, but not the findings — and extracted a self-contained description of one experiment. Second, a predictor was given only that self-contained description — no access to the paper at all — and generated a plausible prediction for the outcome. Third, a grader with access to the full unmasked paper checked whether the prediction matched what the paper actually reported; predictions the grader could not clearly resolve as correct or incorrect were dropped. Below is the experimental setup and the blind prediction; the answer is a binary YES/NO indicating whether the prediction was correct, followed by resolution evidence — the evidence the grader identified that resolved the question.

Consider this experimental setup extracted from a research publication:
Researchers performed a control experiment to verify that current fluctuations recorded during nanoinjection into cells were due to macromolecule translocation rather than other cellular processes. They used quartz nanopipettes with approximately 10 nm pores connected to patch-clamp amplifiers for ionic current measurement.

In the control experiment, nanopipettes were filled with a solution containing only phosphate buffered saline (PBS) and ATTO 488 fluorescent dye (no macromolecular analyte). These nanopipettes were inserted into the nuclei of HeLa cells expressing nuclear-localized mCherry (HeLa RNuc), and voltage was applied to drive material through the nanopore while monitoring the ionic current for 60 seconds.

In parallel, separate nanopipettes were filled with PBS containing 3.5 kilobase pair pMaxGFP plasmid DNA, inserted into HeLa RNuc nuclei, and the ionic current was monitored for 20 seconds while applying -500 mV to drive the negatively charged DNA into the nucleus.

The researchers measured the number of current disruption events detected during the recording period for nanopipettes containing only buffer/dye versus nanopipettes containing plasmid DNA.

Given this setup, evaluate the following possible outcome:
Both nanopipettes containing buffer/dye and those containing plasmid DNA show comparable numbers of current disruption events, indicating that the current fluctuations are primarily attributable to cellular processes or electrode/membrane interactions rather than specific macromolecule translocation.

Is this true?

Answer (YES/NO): NO